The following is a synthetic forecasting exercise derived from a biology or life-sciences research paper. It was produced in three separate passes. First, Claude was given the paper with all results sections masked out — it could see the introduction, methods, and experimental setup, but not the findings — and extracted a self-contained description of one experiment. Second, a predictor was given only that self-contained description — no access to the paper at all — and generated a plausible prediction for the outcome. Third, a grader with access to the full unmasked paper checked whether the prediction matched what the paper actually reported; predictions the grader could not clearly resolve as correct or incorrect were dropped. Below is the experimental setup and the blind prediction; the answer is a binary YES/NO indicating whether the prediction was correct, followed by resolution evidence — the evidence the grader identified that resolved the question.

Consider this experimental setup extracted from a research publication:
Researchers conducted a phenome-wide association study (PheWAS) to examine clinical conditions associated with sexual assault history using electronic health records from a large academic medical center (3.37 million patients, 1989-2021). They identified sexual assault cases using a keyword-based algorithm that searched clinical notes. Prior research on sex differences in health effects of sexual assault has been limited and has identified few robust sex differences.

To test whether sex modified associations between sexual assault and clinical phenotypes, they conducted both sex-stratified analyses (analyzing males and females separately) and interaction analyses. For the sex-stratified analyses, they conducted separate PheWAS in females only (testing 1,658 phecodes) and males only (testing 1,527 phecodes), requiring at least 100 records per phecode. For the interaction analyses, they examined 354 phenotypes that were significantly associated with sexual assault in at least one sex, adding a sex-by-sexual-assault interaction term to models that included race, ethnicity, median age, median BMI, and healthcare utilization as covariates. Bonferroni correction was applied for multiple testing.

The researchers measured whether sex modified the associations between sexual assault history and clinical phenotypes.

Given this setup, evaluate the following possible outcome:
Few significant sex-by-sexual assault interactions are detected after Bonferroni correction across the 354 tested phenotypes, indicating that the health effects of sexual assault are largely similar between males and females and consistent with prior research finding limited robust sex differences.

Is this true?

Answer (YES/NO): NO